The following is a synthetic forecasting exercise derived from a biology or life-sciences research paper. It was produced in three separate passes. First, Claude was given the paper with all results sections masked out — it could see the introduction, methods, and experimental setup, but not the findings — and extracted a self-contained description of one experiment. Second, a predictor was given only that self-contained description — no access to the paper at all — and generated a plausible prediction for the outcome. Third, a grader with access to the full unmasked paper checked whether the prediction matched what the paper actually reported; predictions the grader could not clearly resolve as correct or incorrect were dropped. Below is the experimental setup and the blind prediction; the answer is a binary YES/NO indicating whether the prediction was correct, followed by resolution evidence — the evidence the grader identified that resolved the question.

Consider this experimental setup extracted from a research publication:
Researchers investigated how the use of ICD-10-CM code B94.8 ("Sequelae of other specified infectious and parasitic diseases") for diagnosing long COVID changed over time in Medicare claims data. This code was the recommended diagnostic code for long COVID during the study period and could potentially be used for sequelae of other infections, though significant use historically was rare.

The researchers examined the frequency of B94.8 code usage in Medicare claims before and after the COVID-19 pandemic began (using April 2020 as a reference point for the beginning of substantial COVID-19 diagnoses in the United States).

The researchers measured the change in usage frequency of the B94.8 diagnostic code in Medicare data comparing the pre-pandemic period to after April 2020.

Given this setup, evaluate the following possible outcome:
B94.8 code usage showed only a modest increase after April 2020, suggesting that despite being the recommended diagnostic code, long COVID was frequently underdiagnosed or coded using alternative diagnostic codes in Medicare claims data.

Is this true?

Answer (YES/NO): NO